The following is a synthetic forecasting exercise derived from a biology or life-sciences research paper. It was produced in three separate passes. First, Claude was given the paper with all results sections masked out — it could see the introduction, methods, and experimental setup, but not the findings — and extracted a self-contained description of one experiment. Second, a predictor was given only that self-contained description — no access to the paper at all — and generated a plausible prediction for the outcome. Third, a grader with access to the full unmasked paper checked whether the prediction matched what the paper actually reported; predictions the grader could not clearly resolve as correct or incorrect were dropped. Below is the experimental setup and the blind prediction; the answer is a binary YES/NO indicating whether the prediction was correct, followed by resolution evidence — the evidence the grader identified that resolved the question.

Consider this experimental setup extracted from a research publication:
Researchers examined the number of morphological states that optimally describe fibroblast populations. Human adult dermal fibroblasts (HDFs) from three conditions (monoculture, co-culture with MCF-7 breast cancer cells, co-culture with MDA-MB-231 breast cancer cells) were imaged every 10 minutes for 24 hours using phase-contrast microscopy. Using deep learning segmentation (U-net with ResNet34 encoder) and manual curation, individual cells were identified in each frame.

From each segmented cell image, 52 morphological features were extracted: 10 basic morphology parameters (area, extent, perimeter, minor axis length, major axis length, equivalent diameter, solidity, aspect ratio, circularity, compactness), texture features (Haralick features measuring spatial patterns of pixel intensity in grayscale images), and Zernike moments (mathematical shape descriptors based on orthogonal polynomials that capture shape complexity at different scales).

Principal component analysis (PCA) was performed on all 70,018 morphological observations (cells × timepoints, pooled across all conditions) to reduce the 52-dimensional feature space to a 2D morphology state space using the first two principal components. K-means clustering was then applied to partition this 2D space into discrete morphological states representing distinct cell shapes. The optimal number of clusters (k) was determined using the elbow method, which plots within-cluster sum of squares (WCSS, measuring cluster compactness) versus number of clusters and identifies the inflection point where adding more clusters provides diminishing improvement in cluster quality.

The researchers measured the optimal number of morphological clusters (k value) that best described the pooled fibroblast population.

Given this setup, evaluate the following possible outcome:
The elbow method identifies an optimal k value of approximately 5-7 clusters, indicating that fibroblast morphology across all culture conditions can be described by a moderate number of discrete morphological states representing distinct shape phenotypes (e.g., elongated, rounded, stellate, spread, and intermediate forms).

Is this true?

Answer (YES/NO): YES